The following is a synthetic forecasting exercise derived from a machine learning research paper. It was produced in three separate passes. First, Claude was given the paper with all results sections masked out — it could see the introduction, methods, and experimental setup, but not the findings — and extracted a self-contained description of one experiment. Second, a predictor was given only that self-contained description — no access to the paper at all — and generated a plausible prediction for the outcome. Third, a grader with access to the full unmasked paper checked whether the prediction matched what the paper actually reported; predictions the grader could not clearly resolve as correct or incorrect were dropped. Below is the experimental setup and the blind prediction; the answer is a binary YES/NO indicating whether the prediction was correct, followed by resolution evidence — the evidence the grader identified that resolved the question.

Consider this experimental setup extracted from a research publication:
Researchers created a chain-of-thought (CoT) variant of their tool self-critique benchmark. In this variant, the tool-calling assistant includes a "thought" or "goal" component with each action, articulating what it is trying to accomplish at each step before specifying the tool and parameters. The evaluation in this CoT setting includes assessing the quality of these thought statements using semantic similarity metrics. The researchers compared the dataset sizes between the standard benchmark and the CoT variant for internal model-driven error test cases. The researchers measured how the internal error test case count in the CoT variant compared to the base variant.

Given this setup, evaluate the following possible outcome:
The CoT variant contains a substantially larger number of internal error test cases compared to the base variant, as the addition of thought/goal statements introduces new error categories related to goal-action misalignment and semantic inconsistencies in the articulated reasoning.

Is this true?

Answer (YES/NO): NO